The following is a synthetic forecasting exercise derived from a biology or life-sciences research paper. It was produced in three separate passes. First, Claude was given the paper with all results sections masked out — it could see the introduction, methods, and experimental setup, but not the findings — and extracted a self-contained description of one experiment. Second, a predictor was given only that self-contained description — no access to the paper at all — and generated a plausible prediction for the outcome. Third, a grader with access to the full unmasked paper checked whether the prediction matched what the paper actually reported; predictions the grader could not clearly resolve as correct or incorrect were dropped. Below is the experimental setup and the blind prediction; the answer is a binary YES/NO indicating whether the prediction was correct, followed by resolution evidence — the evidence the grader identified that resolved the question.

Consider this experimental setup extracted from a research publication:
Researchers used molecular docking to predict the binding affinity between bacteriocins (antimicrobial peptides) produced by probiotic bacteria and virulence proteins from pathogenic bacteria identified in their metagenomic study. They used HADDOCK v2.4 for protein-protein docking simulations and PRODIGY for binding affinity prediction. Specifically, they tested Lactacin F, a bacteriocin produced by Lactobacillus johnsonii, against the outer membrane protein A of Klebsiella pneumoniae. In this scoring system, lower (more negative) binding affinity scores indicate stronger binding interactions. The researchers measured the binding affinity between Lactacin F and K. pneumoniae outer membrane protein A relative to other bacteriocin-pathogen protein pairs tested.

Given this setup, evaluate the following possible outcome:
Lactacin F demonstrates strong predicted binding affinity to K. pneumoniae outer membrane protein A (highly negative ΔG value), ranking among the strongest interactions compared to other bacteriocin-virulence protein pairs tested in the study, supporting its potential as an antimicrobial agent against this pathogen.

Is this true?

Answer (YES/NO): YES